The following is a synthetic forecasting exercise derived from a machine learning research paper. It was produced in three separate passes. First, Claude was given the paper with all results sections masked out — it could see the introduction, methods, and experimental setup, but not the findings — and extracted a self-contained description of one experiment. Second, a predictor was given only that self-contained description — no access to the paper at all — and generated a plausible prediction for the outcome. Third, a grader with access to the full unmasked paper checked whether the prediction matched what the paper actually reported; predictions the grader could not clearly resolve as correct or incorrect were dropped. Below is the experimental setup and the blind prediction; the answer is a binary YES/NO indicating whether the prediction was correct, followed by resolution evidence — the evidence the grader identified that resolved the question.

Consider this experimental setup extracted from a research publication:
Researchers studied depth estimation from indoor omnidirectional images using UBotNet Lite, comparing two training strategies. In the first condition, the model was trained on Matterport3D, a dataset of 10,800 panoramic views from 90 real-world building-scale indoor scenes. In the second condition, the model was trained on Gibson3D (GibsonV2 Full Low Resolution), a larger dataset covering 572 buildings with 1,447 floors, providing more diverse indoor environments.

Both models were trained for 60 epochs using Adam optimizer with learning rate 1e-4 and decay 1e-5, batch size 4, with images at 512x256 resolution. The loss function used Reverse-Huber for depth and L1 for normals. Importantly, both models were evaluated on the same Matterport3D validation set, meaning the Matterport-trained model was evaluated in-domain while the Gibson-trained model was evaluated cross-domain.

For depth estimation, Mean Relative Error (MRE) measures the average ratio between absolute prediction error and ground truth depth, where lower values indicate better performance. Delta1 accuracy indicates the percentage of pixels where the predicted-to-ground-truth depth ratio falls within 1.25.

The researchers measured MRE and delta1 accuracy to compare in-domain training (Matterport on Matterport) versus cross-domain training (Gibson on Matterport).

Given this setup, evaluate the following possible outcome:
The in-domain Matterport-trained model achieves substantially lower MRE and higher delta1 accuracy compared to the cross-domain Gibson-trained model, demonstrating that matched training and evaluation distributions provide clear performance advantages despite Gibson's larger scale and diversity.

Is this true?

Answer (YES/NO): NO